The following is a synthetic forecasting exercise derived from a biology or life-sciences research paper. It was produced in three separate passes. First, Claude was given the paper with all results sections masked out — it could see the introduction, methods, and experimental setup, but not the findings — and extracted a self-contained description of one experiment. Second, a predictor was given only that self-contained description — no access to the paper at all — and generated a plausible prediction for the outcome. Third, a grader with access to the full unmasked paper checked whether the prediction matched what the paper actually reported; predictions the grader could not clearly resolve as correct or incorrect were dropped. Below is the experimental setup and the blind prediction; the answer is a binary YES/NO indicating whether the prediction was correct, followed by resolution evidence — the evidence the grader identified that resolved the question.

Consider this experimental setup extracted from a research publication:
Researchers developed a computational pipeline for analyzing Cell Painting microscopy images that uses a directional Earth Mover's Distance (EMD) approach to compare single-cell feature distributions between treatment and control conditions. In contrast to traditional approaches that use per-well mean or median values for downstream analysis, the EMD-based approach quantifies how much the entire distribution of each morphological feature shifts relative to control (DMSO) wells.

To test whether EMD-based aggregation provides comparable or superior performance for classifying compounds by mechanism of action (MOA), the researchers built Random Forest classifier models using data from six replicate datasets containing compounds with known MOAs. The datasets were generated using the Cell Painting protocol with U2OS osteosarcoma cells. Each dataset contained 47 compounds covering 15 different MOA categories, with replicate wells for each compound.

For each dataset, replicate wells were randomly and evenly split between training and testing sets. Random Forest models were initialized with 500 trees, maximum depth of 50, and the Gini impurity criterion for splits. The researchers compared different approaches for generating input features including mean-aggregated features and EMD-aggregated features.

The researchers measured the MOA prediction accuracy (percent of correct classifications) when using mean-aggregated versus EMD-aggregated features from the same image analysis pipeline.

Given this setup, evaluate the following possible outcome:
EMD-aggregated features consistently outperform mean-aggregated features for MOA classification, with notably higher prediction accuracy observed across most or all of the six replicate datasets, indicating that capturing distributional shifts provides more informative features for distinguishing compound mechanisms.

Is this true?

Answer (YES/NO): NO